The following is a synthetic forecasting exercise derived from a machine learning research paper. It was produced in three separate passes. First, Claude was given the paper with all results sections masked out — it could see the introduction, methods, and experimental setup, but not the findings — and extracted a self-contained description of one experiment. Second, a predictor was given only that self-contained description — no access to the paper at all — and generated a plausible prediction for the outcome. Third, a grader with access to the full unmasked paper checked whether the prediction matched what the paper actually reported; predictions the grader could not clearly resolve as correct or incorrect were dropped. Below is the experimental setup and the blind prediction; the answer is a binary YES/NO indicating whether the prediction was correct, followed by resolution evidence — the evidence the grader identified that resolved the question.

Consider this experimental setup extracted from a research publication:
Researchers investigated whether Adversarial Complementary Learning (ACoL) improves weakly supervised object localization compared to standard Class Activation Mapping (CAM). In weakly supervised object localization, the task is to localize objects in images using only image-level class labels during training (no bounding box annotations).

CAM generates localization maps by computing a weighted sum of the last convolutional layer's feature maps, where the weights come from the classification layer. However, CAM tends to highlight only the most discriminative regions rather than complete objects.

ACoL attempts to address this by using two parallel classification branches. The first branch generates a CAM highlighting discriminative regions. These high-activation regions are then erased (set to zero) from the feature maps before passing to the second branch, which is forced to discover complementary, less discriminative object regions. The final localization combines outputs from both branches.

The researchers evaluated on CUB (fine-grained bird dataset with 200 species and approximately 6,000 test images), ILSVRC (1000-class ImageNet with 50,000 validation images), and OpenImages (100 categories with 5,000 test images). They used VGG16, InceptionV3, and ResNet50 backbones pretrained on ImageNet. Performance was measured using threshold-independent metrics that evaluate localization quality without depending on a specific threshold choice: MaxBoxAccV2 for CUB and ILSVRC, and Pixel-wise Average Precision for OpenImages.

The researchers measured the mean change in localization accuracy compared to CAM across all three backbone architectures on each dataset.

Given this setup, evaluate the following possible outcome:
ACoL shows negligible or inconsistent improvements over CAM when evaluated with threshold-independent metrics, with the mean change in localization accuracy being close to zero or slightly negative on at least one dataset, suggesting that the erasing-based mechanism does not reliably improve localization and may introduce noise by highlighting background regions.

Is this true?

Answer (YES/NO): YES